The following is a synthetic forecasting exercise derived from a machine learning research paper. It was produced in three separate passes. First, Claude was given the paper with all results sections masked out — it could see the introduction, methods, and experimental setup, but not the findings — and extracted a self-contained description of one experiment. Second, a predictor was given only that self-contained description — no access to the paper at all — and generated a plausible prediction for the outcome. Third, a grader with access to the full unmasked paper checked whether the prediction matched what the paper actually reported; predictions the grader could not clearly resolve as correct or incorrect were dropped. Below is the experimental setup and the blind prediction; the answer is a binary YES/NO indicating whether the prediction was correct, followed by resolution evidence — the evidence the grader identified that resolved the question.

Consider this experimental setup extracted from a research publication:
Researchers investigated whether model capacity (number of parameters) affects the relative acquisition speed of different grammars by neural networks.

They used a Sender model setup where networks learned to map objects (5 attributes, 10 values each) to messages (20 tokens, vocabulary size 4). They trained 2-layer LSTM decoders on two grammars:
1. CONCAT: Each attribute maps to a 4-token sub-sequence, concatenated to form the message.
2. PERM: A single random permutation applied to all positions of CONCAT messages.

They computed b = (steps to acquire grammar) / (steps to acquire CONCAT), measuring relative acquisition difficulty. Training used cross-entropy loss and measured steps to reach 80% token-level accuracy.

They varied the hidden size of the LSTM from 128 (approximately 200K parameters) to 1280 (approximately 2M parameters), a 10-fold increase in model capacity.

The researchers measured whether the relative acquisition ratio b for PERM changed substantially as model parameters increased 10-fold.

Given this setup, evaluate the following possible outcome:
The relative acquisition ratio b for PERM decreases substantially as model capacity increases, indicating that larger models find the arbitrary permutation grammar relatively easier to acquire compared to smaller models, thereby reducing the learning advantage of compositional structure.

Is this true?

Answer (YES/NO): NO